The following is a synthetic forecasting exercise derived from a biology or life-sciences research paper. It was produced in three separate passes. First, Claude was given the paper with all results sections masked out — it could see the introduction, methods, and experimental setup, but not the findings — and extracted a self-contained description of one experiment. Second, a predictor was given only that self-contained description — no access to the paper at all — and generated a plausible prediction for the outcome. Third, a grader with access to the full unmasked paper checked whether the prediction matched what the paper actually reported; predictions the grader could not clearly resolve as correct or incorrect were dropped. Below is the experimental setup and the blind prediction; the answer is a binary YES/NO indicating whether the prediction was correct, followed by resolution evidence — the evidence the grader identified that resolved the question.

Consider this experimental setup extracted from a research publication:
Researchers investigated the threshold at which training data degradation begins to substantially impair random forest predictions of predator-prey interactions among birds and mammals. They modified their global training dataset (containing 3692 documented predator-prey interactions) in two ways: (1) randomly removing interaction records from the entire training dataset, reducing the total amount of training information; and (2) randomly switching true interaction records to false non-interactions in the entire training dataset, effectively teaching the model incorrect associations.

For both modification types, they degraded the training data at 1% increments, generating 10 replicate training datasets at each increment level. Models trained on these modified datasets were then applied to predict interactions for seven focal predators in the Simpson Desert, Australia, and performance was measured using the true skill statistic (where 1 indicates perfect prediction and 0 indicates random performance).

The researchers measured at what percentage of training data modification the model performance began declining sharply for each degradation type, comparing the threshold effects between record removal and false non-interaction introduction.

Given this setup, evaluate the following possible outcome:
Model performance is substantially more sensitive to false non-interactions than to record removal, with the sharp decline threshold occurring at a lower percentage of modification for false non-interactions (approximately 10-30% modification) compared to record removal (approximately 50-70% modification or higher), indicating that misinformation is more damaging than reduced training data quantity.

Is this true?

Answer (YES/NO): NO